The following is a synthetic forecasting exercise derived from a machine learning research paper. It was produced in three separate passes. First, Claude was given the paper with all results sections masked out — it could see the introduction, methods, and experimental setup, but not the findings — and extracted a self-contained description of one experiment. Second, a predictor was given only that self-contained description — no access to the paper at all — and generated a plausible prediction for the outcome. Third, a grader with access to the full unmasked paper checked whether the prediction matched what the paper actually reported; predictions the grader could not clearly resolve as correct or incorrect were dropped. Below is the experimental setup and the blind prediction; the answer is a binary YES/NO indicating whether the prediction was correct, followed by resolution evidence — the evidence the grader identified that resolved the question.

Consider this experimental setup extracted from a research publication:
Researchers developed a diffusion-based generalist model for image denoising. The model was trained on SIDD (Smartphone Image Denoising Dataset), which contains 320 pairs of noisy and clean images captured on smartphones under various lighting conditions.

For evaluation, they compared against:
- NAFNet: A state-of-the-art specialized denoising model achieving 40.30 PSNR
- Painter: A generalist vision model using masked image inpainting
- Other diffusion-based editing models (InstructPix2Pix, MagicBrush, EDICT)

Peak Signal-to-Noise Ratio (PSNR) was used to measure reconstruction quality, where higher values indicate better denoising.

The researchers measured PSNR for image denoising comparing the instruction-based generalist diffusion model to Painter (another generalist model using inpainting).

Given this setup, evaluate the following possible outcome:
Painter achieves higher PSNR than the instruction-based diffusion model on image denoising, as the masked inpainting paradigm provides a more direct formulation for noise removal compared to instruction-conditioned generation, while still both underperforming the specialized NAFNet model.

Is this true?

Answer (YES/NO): YES